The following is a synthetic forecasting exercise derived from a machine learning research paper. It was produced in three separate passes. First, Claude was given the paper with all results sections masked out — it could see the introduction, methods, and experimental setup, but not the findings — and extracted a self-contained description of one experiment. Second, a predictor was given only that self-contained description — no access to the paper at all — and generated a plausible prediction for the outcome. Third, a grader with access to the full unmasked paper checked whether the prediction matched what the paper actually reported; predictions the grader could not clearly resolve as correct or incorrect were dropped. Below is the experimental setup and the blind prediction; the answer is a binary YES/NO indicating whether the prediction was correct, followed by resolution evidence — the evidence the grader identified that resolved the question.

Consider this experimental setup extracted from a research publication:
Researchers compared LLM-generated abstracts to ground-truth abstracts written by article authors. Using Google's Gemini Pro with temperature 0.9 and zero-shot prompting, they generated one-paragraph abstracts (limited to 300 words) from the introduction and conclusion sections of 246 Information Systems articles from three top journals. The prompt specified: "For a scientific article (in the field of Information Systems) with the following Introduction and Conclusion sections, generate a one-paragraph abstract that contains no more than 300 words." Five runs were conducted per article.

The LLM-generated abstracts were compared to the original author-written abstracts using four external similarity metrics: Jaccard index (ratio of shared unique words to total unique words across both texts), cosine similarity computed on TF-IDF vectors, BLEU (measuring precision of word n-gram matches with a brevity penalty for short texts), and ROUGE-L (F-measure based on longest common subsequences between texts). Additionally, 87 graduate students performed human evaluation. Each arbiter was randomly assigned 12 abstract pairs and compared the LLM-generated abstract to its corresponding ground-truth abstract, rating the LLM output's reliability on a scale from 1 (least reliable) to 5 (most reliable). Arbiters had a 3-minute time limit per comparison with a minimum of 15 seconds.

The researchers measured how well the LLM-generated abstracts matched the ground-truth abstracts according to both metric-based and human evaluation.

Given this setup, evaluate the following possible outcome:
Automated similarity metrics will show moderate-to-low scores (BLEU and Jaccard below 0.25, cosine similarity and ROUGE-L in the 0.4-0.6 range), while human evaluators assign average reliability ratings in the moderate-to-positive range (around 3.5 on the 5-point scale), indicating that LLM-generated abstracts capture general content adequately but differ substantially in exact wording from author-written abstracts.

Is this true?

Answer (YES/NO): NO